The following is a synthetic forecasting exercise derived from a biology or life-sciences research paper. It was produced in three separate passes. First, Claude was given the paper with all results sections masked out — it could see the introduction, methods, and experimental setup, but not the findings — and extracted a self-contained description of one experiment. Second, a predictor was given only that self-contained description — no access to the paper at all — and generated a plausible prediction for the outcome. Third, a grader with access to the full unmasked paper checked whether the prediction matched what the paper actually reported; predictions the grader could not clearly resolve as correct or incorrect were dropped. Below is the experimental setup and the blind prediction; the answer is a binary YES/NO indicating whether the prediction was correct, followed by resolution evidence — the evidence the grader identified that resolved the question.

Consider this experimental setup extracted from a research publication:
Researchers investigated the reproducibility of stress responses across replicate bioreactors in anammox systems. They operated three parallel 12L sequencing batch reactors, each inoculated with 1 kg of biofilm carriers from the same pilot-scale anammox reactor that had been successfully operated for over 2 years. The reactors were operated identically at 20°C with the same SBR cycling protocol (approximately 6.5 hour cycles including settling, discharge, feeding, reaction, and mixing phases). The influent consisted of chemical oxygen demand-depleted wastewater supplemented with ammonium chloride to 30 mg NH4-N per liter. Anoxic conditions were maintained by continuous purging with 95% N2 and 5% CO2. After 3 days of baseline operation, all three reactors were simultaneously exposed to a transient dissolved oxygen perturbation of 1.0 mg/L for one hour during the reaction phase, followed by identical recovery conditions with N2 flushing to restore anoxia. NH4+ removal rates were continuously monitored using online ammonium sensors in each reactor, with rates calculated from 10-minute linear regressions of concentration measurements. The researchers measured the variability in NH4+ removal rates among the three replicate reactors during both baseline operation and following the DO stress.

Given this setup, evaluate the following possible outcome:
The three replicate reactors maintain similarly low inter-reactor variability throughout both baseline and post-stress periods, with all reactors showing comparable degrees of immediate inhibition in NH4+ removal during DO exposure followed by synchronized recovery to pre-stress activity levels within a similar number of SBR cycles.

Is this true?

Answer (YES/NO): YES